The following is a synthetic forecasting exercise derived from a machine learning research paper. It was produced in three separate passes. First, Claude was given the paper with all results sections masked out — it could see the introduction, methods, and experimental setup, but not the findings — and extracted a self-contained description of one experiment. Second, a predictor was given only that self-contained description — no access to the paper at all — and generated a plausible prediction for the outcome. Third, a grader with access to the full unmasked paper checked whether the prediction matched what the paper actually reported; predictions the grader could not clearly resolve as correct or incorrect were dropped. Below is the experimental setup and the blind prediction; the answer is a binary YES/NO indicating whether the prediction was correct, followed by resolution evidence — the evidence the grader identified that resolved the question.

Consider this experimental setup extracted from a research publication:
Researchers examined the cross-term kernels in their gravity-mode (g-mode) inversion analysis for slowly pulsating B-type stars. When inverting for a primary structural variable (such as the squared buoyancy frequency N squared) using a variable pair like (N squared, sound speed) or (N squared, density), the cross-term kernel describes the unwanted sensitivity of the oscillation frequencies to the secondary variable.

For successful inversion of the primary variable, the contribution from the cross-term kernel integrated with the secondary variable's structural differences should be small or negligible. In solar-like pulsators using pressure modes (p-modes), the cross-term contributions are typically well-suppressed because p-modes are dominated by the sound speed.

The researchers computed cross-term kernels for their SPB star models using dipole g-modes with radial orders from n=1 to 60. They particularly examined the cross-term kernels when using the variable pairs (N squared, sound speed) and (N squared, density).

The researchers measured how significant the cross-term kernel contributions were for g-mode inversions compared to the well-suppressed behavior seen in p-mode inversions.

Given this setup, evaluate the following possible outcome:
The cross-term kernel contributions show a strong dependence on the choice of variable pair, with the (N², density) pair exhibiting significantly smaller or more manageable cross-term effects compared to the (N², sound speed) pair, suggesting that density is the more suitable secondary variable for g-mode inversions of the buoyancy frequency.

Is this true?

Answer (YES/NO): NO